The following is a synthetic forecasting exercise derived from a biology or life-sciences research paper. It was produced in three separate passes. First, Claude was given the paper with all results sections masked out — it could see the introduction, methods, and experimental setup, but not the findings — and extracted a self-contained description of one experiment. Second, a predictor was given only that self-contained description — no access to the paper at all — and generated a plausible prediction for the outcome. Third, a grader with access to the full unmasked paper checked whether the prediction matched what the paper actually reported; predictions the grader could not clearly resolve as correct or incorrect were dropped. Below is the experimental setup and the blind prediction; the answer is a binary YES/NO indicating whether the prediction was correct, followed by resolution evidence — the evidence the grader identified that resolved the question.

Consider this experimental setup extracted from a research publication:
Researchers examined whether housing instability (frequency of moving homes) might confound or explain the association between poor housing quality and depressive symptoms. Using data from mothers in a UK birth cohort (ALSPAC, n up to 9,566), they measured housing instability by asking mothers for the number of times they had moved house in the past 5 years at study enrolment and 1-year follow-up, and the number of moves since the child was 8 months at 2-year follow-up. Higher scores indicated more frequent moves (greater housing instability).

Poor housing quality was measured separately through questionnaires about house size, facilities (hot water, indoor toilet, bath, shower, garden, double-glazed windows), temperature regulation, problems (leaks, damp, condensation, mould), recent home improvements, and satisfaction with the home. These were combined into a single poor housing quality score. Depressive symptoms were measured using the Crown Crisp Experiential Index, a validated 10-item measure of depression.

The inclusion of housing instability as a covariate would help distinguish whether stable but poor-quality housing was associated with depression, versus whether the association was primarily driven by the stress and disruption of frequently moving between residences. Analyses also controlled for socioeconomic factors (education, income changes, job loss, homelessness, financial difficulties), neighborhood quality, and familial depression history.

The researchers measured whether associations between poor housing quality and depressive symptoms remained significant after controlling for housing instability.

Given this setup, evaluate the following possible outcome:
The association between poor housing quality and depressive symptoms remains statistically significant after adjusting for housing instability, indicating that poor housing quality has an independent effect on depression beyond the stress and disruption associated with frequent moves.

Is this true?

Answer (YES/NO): YES